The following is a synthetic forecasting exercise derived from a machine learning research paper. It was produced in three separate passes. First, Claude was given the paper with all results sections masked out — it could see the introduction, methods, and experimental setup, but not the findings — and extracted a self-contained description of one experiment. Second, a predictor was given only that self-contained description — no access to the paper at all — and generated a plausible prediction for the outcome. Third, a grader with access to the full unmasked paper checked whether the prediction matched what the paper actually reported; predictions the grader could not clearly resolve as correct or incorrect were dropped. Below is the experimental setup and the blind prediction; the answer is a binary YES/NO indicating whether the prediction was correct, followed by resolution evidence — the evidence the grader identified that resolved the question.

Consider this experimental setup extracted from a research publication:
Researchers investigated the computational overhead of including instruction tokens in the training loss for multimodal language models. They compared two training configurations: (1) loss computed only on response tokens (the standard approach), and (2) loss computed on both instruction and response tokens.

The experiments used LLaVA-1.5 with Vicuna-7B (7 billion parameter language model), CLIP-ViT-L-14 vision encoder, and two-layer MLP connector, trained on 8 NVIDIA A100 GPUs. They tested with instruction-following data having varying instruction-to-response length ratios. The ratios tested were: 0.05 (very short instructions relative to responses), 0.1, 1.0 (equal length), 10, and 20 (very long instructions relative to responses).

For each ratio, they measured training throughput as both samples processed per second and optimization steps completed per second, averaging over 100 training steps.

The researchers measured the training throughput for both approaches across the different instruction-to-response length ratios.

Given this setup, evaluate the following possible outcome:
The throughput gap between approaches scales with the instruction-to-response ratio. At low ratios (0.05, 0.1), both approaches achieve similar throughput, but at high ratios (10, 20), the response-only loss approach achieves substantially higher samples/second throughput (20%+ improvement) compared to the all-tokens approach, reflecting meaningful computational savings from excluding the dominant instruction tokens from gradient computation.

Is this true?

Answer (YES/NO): NO